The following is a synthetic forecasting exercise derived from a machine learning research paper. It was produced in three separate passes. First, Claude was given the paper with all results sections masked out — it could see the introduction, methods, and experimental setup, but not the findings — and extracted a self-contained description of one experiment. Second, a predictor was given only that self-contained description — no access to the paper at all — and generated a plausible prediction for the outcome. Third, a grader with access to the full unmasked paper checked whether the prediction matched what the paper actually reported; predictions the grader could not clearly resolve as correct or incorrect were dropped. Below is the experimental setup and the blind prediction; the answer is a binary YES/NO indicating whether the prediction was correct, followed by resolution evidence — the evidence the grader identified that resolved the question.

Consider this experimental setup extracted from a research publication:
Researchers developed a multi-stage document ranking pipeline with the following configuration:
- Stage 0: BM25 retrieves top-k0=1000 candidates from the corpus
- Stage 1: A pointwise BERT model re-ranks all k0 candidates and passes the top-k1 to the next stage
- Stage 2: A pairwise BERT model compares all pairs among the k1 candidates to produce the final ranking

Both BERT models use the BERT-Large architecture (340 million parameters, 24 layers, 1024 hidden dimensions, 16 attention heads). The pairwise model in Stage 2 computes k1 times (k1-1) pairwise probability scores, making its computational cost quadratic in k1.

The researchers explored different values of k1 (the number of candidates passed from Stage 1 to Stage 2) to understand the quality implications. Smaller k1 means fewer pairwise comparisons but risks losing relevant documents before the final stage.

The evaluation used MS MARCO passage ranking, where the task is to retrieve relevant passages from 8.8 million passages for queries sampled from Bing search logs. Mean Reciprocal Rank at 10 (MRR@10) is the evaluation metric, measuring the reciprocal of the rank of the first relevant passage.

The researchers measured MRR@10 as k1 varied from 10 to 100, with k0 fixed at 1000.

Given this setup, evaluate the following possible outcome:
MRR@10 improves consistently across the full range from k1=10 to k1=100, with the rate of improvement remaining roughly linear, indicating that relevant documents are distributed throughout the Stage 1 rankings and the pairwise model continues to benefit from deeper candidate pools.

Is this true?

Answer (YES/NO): NO